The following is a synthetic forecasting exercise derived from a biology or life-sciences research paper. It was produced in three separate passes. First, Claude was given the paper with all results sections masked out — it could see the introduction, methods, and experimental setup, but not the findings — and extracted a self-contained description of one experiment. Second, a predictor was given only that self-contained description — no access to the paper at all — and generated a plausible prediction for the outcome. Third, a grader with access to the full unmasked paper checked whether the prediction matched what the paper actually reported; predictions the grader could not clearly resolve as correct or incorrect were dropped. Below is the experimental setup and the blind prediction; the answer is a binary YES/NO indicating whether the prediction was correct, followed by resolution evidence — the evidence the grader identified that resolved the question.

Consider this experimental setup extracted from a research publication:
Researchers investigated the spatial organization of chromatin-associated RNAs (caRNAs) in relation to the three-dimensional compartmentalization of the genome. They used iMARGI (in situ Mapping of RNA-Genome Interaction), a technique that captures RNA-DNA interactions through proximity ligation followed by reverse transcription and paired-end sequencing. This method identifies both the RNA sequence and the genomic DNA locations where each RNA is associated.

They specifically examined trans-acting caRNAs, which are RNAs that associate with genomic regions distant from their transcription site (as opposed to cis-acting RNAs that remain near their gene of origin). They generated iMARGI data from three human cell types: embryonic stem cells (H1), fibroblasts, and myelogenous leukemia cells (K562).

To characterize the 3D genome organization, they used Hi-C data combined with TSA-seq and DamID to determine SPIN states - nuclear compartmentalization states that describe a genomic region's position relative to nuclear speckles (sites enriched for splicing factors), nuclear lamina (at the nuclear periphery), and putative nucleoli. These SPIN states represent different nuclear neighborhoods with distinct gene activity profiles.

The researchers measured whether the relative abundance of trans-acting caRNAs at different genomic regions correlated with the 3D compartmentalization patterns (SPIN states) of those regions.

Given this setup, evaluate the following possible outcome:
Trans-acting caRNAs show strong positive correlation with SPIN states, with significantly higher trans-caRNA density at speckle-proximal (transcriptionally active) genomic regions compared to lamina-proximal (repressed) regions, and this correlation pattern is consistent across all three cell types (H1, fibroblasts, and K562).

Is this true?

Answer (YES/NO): YES